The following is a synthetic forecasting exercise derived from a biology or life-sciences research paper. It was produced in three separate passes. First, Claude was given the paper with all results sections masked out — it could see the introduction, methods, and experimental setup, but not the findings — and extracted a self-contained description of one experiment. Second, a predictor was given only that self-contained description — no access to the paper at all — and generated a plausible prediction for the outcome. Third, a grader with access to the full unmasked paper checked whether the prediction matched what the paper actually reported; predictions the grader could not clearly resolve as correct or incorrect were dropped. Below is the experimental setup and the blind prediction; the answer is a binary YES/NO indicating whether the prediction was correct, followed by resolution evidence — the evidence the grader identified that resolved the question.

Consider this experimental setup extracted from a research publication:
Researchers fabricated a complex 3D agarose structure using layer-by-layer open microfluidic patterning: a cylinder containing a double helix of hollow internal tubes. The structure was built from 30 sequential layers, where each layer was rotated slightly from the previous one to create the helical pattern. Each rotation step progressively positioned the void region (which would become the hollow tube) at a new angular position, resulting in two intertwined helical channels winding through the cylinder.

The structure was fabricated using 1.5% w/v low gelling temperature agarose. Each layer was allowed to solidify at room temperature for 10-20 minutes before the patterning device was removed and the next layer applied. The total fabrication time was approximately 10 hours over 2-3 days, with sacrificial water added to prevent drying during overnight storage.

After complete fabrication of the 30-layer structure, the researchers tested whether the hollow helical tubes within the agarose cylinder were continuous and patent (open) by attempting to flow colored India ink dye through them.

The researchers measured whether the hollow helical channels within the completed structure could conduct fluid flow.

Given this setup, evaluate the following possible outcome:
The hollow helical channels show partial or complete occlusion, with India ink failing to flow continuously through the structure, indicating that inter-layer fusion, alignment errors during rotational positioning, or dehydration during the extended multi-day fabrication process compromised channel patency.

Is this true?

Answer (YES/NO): NO